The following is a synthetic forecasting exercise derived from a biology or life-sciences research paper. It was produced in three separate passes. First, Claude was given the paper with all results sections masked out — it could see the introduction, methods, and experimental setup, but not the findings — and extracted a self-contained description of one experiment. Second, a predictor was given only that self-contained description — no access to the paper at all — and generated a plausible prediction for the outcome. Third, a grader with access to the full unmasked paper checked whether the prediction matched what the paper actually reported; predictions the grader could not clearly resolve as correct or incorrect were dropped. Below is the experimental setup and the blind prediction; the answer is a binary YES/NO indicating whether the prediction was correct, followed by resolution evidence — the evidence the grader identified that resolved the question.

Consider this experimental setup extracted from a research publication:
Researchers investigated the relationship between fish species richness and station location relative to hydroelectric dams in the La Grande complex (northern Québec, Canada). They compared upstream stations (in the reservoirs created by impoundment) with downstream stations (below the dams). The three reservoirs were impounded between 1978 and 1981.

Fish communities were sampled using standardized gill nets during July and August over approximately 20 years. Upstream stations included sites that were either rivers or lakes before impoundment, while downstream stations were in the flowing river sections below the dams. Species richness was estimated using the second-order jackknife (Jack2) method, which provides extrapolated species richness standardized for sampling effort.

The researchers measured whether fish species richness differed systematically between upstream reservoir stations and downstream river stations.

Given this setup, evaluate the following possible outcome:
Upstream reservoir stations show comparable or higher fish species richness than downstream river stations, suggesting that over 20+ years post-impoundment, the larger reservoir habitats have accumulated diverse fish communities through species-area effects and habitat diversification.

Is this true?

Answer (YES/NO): NO